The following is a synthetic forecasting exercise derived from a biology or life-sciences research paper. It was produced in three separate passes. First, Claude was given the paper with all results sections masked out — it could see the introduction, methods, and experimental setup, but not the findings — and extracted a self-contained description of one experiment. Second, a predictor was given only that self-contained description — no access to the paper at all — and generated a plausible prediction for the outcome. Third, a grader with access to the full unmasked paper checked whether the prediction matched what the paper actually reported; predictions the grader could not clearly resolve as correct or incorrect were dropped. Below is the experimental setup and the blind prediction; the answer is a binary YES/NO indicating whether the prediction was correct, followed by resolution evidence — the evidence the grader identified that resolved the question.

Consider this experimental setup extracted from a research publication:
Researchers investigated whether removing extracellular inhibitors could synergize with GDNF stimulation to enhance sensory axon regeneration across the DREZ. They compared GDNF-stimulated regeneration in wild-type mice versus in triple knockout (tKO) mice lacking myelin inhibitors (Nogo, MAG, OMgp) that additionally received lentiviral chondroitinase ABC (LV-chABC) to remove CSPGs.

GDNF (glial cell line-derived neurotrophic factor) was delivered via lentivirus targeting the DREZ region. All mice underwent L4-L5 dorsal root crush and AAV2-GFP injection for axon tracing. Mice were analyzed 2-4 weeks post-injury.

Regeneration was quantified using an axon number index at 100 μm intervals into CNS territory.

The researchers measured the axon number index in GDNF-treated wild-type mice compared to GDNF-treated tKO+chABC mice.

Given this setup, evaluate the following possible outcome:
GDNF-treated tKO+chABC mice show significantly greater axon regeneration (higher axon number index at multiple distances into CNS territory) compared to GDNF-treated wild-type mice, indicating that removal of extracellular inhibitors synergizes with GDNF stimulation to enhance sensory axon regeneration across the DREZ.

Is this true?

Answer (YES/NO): YES